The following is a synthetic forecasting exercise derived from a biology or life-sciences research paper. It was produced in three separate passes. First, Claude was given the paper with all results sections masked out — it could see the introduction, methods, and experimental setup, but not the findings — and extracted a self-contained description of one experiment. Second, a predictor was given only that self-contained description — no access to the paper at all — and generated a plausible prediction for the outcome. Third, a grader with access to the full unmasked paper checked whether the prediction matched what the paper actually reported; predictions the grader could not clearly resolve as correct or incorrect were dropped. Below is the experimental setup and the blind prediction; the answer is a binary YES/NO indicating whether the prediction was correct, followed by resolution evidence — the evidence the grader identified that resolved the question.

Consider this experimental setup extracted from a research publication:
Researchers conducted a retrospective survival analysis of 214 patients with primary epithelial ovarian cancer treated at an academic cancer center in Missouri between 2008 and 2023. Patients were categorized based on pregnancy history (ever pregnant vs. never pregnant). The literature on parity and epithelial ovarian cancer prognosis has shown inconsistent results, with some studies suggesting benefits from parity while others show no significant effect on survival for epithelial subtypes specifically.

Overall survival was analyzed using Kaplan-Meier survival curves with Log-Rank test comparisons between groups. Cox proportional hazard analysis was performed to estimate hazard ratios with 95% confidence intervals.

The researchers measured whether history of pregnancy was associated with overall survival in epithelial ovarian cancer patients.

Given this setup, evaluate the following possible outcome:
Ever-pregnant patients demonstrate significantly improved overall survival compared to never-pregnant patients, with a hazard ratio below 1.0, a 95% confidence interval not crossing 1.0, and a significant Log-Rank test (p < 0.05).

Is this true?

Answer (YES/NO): NO